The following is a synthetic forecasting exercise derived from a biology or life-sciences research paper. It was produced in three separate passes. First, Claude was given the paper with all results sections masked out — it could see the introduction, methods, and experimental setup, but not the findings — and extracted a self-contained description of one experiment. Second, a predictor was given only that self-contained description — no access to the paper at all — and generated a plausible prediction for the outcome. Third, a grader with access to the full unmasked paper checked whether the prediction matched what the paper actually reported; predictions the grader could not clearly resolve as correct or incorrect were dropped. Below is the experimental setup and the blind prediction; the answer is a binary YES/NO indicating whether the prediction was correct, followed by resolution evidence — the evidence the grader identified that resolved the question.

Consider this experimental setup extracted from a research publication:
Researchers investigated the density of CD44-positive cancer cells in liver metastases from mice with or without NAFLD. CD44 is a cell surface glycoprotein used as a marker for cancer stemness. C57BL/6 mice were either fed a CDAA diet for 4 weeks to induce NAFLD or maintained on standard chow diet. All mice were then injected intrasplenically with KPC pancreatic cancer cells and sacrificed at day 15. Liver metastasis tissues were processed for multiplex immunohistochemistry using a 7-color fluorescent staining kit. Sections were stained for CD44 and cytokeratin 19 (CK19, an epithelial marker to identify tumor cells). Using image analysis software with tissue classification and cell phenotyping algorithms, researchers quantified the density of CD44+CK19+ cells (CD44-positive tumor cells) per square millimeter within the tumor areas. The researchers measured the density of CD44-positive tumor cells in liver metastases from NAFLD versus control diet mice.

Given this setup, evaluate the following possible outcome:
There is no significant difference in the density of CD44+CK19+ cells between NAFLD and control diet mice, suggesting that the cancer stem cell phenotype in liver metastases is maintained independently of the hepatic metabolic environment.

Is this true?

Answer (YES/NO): NO